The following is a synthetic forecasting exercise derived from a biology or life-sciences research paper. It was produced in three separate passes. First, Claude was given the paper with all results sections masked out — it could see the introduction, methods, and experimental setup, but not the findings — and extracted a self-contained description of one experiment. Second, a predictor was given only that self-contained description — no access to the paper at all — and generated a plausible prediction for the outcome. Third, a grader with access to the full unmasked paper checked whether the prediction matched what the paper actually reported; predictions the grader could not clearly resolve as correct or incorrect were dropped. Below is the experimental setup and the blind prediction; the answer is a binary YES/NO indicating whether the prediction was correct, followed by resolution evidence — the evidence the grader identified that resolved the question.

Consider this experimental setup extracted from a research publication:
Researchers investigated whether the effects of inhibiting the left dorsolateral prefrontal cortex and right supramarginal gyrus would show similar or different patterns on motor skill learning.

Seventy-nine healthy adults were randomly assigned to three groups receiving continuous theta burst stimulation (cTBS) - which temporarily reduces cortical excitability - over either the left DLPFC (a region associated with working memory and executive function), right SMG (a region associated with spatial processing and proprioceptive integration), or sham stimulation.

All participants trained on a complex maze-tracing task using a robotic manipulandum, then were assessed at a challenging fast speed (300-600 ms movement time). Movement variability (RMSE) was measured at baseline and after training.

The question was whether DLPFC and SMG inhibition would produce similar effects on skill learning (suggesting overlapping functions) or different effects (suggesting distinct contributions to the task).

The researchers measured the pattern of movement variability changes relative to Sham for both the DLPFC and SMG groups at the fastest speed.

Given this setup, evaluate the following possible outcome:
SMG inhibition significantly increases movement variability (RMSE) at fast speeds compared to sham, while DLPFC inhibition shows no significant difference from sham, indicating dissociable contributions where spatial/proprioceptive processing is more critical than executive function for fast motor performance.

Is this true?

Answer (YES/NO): NO